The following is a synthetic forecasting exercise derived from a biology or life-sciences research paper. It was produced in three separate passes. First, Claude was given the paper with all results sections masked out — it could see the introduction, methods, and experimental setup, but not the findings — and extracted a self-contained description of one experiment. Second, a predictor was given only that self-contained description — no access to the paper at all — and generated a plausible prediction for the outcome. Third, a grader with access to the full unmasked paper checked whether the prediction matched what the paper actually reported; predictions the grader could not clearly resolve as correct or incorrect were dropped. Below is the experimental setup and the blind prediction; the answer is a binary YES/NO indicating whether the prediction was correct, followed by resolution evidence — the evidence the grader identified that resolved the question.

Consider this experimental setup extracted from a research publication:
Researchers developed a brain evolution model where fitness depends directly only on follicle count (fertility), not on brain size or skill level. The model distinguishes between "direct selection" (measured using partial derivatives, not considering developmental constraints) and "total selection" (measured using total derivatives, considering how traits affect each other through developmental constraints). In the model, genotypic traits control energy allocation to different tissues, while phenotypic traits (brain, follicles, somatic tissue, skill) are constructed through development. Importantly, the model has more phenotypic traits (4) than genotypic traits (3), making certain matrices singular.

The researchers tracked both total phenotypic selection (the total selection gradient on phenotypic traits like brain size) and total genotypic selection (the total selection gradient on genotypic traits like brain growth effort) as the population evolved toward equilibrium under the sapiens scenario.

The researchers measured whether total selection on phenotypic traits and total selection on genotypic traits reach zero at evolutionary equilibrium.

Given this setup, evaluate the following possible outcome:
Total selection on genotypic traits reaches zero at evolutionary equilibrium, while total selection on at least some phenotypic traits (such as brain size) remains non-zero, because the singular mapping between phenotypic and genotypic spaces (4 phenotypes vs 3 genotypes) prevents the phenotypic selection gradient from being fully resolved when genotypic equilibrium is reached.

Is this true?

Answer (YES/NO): YES